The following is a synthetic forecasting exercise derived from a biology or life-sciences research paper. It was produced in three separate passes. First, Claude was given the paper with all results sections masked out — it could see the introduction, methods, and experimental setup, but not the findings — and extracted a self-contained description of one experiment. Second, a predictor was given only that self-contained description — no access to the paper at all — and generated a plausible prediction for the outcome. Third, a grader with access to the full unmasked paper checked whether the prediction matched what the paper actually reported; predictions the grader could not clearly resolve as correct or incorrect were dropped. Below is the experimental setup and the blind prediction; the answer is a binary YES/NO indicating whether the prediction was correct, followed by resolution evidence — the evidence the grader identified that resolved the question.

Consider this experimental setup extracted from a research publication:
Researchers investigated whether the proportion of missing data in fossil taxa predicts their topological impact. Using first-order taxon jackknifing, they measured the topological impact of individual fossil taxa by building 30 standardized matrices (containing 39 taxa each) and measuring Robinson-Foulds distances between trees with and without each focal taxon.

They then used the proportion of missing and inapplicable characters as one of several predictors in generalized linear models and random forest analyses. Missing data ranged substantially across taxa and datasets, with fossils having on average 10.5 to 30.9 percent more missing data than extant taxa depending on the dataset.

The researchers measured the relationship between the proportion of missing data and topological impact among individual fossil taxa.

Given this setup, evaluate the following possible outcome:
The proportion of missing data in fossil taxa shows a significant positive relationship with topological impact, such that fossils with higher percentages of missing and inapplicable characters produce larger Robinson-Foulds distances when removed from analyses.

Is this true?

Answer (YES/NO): NO